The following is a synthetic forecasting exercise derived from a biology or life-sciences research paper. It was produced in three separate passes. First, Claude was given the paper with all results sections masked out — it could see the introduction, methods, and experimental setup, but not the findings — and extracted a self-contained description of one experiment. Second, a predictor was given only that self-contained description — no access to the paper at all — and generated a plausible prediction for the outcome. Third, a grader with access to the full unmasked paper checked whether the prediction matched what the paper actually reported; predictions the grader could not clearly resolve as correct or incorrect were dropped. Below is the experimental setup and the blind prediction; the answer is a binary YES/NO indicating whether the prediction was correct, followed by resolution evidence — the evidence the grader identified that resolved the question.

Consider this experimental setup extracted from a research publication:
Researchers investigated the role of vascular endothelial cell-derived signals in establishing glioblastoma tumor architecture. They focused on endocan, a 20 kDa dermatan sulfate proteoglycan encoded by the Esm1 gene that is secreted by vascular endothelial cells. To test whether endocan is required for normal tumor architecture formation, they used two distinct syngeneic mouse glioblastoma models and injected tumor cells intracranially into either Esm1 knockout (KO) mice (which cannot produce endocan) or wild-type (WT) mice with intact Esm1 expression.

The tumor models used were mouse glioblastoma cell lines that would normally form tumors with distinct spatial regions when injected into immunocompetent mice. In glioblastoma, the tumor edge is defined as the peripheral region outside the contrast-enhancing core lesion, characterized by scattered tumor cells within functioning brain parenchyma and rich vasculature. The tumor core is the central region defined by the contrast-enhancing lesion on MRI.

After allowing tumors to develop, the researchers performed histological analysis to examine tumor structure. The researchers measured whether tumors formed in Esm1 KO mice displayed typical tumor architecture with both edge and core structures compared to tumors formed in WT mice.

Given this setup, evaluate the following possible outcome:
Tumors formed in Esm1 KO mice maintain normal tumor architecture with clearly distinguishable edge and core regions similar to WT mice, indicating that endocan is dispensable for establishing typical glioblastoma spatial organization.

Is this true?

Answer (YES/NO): NO